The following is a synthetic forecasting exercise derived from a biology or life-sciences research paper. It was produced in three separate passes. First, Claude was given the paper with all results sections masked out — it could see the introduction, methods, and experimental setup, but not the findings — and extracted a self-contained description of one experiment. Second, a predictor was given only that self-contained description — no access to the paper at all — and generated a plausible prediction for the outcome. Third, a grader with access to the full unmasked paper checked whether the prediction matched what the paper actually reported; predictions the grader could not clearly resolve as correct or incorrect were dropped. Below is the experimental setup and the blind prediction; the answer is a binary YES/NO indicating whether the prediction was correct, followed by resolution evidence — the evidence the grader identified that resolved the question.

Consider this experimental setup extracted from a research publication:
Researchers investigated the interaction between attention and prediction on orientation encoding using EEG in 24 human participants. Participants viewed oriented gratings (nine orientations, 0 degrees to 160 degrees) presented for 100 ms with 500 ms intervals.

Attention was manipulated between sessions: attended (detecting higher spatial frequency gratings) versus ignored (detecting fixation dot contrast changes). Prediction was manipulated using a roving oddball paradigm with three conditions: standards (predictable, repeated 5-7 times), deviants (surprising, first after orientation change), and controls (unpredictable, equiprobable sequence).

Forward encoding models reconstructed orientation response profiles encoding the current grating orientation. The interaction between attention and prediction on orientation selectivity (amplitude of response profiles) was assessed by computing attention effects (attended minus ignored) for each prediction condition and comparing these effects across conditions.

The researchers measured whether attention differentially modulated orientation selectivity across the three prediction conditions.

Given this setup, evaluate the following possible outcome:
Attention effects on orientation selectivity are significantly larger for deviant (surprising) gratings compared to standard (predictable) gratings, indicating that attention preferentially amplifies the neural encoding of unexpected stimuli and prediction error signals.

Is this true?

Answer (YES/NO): NO